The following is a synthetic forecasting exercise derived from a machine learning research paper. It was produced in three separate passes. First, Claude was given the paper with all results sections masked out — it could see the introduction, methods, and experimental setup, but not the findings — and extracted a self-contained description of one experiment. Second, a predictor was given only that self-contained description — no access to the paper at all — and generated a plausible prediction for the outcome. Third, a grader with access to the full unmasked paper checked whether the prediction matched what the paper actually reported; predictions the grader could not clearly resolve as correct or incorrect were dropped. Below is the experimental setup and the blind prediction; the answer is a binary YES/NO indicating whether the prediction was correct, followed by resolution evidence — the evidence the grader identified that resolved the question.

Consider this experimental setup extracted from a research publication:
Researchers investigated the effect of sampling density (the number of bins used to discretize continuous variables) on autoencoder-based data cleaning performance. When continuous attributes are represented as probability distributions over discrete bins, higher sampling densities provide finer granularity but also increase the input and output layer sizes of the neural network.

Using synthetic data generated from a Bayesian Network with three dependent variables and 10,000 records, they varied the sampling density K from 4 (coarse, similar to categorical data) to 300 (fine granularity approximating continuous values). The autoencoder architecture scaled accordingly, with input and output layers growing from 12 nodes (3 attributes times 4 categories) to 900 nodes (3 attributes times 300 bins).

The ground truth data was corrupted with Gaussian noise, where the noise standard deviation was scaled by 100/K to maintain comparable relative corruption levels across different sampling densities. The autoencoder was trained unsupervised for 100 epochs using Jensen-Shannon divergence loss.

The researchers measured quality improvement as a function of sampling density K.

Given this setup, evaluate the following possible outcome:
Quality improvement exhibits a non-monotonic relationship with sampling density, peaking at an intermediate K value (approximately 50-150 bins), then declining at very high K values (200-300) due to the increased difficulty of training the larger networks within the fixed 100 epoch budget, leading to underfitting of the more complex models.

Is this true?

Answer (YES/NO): YES